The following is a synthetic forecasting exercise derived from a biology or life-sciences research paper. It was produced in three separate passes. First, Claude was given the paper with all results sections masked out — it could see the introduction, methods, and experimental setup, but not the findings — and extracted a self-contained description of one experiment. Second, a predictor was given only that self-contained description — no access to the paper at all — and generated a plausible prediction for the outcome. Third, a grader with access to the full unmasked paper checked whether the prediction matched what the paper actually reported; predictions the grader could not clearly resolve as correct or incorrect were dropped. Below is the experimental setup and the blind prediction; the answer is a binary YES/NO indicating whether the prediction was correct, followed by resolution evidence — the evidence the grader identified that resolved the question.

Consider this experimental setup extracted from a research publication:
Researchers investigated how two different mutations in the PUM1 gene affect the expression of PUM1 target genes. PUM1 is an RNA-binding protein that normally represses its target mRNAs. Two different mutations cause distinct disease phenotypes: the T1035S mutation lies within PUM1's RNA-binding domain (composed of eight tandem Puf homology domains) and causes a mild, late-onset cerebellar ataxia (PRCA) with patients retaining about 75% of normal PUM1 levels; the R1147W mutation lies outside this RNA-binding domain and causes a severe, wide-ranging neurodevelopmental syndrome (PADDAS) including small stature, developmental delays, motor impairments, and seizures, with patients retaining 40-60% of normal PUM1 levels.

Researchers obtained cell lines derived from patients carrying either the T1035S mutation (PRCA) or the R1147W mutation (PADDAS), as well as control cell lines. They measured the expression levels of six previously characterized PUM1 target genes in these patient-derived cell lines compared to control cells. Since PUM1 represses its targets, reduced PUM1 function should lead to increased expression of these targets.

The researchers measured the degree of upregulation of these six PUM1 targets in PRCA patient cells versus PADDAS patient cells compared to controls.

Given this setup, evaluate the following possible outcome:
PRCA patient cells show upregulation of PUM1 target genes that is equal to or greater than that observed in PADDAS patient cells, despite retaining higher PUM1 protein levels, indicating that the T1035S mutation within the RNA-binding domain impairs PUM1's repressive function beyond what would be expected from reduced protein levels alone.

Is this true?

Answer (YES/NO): YES